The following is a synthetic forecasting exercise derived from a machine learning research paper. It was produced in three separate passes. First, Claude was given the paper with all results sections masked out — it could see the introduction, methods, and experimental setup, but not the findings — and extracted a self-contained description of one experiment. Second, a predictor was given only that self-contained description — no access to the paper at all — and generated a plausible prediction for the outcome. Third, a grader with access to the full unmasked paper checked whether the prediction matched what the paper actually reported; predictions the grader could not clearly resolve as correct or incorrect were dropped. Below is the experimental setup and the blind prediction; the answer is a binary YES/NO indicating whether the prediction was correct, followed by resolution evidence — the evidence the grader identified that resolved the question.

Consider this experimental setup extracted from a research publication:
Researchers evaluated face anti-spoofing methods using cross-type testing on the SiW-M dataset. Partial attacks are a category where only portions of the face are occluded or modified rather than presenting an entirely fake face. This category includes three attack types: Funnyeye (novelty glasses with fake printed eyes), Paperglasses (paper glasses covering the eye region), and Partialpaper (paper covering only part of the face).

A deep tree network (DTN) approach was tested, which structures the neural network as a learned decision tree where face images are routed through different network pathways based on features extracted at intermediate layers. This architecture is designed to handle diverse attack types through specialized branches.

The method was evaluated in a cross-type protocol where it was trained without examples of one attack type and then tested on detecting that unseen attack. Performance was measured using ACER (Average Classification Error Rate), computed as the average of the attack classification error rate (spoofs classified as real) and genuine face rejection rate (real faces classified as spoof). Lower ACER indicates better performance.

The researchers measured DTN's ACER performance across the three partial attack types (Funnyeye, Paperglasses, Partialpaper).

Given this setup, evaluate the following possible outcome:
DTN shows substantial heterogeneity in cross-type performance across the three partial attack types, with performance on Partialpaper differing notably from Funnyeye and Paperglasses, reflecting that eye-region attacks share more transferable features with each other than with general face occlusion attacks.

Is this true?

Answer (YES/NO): NO